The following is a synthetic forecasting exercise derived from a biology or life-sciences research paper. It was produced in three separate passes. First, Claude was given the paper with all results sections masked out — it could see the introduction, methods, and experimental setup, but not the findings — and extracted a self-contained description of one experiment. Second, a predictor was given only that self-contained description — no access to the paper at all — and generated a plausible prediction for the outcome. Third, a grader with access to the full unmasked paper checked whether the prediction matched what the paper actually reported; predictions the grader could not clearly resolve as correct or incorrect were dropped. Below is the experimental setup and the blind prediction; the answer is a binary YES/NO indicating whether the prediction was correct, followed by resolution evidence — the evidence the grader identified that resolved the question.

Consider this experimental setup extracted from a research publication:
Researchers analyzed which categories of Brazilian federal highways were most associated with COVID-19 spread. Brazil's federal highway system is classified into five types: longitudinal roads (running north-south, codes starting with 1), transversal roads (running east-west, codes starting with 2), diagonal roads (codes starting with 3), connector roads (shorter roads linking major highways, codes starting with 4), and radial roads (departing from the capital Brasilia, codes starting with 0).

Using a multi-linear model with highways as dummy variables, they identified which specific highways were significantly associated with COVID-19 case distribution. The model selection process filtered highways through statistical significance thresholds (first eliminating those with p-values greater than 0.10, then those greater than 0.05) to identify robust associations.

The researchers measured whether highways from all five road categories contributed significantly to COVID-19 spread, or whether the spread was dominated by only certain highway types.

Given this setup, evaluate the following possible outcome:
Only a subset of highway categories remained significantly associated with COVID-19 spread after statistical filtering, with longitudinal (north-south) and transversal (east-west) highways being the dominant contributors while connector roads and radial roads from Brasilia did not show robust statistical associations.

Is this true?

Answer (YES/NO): NO